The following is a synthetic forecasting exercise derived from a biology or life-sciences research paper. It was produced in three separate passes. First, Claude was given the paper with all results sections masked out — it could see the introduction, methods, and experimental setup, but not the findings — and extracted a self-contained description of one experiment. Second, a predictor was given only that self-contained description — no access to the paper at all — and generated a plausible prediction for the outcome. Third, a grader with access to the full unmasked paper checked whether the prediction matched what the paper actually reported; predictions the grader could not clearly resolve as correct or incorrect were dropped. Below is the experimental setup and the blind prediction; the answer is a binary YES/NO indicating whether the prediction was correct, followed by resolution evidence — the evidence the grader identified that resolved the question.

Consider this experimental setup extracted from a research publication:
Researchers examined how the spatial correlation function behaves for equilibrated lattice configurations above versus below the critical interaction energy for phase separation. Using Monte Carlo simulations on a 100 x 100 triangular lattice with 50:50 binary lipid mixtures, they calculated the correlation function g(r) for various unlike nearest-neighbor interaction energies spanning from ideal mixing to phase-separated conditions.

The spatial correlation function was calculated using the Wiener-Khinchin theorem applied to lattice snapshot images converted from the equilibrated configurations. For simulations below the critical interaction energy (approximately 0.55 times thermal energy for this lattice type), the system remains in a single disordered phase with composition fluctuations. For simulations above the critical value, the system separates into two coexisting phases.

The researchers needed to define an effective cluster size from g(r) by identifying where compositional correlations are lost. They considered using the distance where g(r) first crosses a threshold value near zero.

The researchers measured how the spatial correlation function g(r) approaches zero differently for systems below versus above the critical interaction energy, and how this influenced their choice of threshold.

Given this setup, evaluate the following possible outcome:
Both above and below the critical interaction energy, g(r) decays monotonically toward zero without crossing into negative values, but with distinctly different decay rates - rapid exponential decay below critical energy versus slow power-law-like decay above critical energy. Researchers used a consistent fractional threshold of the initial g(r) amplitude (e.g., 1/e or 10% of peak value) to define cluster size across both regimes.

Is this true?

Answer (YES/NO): NO